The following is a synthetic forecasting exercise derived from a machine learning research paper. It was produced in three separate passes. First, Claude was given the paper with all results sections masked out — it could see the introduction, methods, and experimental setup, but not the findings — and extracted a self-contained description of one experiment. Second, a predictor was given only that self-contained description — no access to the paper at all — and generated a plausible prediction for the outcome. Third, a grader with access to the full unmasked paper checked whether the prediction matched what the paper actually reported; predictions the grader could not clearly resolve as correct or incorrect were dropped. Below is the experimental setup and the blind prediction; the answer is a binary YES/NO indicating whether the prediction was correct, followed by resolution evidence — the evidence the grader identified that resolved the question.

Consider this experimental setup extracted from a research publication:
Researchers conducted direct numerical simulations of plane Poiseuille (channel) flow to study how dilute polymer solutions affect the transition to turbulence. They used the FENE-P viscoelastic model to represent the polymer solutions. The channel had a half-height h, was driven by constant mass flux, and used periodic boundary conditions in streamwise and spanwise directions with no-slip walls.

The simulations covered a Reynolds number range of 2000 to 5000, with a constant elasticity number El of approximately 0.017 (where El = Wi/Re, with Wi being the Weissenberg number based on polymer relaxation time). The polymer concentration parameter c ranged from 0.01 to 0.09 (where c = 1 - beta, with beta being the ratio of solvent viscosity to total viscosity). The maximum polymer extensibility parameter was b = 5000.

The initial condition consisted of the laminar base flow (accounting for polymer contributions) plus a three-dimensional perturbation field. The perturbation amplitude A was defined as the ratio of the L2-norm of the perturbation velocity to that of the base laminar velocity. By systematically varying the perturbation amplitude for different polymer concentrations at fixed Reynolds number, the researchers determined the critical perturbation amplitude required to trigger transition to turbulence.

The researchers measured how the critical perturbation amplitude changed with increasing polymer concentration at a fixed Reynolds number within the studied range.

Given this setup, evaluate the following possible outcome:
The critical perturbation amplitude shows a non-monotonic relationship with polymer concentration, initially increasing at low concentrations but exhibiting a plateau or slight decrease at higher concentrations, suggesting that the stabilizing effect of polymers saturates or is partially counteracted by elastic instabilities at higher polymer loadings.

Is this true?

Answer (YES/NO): NO